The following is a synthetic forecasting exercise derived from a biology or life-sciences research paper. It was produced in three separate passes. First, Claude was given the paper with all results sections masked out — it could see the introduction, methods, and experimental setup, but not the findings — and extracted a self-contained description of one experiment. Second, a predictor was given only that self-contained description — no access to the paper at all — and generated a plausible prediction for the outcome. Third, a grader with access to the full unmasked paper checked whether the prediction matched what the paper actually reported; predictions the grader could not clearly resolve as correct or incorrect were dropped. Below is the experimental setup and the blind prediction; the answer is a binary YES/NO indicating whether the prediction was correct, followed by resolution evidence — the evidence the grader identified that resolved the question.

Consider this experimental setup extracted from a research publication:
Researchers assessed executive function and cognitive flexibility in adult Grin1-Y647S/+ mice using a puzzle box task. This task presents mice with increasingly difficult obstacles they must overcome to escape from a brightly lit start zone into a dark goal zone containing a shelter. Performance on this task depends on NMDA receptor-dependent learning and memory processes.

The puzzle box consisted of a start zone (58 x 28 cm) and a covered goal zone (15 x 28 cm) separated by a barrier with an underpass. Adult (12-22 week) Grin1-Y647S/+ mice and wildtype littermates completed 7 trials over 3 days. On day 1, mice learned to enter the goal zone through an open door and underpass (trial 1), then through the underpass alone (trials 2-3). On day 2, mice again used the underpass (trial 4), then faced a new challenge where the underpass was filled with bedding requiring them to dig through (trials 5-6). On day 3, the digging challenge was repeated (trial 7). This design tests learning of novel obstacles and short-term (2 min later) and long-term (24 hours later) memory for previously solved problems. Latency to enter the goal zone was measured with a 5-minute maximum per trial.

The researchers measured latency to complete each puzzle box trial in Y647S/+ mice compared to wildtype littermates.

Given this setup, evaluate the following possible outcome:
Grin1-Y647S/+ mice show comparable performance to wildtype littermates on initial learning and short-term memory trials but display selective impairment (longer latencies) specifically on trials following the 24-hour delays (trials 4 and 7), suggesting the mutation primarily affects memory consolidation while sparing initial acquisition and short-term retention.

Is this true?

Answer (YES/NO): NO